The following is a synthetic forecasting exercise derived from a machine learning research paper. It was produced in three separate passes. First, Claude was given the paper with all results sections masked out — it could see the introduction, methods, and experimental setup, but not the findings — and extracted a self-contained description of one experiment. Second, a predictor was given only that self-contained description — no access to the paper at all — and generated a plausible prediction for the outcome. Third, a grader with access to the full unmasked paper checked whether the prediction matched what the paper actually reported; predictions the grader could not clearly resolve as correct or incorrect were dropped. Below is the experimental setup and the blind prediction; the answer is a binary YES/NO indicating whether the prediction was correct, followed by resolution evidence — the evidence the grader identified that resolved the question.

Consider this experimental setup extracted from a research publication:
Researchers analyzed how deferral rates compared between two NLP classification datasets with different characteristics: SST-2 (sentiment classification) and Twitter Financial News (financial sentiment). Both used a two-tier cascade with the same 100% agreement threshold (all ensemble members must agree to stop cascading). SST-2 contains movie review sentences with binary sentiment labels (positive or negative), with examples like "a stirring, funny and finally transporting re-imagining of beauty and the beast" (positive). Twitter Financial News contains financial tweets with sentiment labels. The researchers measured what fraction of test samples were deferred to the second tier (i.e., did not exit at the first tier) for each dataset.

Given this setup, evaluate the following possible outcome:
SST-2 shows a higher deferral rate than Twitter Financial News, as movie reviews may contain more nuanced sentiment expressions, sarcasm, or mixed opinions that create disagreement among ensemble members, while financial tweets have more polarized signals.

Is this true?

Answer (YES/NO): NO